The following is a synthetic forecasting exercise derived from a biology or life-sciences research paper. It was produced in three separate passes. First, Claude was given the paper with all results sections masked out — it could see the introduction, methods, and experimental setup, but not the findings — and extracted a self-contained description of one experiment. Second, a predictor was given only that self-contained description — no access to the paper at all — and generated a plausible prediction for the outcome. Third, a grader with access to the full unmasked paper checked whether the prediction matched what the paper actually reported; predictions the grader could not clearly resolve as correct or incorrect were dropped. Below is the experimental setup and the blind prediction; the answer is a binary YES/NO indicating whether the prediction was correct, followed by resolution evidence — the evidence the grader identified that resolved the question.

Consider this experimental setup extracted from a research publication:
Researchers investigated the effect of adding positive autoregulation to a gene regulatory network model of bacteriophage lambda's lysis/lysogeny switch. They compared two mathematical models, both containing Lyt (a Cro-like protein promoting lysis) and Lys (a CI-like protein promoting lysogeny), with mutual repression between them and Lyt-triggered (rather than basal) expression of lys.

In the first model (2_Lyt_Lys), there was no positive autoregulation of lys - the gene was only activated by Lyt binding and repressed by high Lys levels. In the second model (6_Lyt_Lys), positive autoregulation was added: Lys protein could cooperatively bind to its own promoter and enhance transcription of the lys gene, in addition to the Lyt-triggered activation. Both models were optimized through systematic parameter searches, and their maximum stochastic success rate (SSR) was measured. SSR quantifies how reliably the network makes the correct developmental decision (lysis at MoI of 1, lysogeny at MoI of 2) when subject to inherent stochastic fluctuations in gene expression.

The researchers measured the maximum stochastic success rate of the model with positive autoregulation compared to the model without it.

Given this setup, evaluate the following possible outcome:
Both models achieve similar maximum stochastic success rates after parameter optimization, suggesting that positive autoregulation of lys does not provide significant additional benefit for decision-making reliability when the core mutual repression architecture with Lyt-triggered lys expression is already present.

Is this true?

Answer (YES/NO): NO